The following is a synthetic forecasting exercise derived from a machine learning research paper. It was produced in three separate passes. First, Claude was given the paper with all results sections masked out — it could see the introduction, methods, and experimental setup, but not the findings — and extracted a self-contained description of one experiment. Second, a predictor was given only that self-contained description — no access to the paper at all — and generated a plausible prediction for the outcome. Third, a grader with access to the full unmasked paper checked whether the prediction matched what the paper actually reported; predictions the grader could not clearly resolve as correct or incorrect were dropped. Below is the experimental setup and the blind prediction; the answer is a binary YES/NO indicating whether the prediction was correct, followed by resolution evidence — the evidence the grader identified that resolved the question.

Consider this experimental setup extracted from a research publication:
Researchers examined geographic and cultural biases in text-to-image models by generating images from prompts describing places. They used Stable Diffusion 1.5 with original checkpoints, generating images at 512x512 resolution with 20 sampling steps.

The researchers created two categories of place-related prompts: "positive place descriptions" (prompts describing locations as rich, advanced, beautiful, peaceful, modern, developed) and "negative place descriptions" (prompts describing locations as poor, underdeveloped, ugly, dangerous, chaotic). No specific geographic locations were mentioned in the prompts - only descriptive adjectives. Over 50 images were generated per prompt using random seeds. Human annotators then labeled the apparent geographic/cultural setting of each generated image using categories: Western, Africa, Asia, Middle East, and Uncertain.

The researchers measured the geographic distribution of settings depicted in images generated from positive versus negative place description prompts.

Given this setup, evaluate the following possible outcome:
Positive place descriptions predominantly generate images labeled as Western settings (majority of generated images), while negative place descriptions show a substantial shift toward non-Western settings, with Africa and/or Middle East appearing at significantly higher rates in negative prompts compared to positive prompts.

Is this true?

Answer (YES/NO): YES